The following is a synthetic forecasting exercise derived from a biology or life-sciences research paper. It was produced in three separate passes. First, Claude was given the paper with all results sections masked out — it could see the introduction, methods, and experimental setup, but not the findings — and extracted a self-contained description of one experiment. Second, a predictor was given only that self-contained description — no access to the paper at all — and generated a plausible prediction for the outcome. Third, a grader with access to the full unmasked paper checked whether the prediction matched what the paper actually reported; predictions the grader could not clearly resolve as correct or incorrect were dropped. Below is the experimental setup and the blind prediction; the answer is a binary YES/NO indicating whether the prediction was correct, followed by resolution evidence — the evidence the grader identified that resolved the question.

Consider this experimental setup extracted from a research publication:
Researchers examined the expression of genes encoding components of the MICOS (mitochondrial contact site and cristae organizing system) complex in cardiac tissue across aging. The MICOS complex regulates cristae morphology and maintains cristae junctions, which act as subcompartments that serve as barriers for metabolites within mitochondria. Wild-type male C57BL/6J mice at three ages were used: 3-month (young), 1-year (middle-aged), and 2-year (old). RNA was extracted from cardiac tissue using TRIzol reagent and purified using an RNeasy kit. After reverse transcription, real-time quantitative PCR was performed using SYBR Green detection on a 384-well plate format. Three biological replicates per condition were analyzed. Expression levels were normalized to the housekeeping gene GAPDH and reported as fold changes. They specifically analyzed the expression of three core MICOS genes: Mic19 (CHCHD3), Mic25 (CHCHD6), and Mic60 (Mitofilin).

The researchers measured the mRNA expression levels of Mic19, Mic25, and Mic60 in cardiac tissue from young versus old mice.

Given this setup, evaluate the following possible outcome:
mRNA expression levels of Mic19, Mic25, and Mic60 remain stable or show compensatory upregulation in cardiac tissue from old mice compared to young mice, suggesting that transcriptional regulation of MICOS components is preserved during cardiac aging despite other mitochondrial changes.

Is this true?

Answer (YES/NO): NO